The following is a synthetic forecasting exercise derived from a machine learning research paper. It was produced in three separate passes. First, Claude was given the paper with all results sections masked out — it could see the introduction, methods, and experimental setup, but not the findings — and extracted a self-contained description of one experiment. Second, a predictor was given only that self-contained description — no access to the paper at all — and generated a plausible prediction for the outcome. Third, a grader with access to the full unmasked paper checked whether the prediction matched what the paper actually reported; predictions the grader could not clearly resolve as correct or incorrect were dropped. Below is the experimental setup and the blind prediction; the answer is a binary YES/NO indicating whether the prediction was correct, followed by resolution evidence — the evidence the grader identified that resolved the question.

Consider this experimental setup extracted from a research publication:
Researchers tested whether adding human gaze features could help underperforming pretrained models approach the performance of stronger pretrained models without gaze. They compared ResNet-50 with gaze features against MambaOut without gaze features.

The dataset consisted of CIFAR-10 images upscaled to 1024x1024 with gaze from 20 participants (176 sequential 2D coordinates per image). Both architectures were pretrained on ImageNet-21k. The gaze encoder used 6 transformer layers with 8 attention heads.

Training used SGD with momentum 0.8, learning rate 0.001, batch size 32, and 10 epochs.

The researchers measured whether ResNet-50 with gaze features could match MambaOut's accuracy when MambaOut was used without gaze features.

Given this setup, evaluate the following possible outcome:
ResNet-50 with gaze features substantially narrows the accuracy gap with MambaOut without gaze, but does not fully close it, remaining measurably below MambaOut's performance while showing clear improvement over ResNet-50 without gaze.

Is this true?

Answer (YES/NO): YES